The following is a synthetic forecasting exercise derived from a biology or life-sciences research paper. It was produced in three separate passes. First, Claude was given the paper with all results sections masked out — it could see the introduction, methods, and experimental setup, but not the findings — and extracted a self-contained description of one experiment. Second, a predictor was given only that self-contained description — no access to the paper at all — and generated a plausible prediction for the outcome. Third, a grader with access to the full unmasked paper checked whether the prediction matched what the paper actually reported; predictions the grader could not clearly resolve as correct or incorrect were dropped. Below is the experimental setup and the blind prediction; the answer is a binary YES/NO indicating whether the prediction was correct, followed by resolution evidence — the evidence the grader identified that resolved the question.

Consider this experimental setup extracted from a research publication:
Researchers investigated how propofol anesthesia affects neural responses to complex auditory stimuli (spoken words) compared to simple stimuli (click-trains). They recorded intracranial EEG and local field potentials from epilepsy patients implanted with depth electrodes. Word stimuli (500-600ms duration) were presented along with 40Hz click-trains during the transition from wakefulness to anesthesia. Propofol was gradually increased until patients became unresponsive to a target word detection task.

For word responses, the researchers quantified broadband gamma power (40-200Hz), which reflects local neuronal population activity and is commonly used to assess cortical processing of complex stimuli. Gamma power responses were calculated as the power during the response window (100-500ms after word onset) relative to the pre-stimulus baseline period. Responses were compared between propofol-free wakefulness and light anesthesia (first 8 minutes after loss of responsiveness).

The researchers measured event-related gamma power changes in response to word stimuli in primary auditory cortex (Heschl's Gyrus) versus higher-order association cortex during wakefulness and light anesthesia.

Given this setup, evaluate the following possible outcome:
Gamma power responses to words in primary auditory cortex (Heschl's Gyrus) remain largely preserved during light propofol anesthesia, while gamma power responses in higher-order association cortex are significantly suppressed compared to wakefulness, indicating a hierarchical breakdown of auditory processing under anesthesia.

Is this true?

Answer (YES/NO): NO